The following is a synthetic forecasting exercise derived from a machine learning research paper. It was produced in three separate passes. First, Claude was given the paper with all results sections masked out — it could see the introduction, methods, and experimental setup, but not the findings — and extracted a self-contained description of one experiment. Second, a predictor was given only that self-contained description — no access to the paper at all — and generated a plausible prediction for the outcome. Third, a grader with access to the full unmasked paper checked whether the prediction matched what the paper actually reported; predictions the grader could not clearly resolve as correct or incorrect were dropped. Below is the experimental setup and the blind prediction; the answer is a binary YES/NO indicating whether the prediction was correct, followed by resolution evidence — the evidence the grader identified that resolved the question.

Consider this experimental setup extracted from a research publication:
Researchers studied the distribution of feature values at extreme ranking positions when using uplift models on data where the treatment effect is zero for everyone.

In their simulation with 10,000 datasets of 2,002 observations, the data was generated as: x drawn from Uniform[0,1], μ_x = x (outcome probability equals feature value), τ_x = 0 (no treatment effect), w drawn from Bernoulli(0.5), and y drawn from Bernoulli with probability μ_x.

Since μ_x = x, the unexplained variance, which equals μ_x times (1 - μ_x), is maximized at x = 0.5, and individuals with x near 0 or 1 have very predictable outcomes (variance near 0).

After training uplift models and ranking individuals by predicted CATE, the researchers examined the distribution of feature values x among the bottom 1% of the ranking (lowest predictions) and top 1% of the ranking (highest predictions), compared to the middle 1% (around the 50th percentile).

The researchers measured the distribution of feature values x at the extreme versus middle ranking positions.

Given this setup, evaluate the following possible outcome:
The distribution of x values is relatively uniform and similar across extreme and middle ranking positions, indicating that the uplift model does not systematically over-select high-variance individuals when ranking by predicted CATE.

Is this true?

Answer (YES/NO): NO